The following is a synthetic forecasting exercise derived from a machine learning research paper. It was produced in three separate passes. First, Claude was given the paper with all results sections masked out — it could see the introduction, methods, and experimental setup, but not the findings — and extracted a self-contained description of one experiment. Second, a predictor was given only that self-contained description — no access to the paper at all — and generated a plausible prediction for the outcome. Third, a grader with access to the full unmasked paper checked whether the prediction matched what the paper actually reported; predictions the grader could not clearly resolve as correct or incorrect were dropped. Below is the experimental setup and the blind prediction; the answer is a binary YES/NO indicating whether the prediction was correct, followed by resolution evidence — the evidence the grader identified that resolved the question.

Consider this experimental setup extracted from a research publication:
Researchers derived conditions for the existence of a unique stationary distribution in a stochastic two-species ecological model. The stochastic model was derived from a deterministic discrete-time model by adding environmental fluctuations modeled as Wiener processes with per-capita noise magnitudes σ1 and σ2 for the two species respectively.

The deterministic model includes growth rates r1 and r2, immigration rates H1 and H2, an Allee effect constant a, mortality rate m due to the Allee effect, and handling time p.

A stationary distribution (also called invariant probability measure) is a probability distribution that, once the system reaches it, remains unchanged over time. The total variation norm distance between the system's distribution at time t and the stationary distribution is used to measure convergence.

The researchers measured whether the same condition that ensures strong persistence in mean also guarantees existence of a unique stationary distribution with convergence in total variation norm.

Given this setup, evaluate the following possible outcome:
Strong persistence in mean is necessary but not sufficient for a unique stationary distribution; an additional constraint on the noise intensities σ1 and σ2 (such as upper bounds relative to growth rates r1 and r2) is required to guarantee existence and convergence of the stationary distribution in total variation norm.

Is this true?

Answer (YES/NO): NO